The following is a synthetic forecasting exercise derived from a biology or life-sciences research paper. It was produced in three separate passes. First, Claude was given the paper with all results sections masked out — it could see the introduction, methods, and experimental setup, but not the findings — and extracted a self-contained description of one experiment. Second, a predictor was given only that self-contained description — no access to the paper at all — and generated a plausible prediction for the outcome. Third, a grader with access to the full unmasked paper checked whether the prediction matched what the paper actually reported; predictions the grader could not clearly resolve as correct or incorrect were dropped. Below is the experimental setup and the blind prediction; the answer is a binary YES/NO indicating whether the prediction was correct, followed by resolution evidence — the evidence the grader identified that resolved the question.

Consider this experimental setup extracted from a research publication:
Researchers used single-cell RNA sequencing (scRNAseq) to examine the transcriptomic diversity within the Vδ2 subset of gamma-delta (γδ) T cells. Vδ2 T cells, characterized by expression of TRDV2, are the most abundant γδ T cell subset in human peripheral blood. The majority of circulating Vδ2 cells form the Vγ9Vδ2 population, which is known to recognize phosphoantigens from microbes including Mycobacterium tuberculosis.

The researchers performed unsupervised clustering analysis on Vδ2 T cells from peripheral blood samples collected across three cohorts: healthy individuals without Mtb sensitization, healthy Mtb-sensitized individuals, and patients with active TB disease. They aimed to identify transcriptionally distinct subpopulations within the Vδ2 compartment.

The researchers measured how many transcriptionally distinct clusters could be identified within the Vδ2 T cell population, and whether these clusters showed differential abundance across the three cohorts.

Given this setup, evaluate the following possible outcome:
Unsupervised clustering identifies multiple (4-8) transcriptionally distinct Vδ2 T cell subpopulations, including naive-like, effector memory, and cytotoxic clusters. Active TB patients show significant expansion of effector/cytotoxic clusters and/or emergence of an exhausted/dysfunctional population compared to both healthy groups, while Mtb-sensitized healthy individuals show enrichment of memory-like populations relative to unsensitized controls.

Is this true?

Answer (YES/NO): NO